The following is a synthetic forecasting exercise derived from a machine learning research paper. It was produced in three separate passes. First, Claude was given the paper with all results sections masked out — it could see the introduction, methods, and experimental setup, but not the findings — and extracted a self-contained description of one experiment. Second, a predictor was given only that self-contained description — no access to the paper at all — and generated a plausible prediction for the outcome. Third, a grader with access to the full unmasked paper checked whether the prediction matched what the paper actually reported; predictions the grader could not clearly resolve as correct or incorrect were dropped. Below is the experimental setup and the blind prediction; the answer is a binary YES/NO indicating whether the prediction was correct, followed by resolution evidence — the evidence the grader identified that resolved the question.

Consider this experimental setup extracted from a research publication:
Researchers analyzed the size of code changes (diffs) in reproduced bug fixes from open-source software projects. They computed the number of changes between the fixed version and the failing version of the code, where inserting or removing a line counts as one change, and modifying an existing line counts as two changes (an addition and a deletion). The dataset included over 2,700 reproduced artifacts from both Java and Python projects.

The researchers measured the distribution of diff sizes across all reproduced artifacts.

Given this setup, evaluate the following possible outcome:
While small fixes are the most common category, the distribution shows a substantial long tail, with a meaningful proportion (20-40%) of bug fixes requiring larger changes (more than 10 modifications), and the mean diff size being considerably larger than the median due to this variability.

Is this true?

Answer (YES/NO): NO